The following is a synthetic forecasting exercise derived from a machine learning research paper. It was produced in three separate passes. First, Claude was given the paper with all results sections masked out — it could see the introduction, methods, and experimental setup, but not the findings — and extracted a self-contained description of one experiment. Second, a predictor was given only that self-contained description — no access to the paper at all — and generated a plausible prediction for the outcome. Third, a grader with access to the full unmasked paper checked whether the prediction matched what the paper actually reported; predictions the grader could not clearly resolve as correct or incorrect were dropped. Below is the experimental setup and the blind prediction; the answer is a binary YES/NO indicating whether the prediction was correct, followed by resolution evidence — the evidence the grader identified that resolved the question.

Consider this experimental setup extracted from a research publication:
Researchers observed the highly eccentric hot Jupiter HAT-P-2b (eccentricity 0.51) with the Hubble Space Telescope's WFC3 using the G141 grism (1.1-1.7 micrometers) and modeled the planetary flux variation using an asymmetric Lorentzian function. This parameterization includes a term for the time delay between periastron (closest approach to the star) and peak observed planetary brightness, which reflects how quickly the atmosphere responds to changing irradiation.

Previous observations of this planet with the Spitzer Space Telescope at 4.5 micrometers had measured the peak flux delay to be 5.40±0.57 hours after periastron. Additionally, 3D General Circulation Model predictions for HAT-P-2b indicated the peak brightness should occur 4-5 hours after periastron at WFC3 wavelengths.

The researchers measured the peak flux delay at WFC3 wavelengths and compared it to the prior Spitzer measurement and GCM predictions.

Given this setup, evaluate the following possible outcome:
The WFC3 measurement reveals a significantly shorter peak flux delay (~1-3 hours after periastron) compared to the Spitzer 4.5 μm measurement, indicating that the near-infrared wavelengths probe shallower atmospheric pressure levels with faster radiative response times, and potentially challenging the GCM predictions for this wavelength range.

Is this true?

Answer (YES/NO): NO